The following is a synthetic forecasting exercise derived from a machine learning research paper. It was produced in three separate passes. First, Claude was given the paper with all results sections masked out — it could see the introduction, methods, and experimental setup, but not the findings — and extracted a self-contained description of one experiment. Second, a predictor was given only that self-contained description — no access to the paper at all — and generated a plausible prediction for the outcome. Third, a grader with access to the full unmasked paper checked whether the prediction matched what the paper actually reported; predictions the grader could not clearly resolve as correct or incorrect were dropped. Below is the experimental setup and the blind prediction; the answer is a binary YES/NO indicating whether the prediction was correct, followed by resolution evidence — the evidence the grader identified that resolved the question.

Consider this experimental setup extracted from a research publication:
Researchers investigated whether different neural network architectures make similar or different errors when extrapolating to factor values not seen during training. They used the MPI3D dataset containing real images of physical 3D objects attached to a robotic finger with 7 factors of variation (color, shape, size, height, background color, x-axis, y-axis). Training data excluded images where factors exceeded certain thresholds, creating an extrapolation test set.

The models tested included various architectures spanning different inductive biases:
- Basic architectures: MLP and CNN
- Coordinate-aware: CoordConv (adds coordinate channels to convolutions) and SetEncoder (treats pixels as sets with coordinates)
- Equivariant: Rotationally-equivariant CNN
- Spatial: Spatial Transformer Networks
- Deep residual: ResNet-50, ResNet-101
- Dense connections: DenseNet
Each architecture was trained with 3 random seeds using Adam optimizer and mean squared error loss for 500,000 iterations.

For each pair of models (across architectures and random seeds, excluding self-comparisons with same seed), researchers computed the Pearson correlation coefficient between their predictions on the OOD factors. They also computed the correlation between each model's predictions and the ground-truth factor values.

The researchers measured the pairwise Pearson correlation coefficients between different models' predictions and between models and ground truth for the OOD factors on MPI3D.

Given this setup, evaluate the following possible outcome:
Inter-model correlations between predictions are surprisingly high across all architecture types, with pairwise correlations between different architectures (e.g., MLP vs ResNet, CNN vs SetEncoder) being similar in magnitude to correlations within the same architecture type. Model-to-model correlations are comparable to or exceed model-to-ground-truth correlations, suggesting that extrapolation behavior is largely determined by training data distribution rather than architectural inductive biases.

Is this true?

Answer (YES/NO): NO